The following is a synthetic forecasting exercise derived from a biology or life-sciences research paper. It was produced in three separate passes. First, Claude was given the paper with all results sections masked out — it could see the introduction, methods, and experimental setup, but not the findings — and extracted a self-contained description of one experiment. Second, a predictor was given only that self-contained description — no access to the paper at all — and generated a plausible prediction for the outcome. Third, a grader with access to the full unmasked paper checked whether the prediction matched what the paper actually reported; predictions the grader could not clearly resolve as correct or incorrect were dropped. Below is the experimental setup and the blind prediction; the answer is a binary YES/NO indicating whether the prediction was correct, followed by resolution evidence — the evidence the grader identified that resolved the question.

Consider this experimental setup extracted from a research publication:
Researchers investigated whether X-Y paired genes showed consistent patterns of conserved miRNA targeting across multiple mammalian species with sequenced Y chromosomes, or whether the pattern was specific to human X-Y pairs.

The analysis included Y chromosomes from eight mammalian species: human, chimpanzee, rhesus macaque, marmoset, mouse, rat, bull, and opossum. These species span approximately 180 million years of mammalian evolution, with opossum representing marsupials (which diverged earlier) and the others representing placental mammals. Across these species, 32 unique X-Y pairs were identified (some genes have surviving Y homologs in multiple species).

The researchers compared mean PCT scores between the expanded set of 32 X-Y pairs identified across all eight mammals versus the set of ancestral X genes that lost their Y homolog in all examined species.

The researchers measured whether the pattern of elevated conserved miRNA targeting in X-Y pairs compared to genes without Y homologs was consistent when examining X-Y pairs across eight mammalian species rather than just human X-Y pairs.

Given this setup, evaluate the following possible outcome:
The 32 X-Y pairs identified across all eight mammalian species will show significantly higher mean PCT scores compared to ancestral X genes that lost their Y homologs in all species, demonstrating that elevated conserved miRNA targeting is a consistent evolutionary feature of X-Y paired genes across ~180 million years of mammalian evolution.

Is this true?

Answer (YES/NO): YES